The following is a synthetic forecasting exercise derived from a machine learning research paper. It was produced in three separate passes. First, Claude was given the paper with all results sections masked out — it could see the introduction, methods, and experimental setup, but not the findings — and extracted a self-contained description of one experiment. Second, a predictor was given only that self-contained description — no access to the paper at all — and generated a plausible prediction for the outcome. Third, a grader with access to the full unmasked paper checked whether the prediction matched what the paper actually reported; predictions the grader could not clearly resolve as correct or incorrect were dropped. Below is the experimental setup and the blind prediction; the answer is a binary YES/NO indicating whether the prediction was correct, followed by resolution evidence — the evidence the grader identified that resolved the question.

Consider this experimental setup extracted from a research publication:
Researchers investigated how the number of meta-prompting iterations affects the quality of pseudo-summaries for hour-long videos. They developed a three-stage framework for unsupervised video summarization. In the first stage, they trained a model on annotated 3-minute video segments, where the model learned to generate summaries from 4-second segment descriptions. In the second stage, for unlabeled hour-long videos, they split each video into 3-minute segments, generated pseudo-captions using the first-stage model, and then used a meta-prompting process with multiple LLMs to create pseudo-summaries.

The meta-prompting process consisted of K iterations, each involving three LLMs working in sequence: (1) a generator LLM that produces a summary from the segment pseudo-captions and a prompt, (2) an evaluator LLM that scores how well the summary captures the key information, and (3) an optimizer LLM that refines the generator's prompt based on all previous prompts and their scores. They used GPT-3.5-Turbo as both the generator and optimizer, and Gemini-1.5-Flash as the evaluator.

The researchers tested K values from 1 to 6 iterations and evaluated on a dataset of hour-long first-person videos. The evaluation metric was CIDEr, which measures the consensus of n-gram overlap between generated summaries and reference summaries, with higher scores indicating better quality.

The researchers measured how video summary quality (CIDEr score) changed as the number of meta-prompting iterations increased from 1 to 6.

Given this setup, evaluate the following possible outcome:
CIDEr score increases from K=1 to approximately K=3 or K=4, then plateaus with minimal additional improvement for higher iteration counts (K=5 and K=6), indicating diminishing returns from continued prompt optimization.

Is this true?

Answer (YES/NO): NO